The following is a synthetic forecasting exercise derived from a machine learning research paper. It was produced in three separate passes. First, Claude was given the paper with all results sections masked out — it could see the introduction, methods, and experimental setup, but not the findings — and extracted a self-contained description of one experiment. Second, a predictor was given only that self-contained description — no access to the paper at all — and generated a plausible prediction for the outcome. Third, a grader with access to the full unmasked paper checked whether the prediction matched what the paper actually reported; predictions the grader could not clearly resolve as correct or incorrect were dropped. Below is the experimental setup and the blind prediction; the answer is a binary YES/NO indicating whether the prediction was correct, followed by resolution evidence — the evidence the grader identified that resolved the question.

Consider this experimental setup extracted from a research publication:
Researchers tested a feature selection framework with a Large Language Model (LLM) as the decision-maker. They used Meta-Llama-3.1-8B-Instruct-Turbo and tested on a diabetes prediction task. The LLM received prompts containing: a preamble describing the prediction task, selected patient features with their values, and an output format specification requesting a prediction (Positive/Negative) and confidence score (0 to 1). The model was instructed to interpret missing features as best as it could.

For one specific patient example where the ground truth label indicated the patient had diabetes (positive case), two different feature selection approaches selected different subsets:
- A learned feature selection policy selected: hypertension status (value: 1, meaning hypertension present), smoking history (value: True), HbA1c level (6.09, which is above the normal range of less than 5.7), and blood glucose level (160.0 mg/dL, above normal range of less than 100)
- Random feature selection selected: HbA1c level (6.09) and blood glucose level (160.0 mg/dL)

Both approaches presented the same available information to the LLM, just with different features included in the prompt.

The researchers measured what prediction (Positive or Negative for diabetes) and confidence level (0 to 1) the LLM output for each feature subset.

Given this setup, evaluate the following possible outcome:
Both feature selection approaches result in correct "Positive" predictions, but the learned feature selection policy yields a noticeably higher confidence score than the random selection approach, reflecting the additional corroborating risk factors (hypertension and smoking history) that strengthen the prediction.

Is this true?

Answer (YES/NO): NO